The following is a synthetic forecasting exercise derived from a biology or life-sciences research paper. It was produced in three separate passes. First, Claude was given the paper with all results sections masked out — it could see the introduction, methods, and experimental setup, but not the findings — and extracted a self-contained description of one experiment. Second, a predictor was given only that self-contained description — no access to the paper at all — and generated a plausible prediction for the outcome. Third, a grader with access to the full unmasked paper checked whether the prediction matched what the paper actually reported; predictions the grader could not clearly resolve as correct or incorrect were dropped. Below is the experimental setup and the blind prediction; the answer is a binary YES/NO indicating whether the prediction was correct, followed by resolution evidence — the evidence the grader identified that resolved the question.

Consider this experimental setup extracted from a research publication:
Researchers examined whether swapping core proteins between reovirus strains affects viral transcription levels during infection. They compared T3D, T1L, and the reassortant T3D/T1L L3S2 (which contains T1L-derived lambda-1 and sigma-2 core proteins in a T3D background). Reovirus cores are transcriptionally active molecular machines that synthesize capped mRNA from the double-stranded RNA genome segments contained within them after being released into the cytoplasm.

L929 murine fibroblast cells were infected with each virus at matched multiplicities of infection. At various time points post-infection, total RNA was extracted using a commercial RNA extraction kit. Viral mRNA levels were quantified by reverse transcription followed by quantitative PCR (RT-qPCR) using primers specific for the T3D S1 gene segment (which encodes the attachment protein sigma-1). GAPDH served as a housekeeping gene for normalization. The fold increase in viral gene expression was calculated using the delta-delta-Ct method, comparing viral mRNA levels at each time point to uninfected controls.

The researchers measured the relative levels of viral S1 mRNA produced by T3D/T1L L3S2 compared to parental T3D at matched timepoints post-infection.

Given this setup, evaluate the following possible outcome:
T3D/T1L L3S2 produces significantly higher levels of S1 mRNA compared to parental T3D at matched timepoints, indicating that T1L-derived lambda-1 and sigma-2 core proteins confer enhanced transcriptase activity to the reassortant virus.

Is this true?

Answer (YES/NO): YES